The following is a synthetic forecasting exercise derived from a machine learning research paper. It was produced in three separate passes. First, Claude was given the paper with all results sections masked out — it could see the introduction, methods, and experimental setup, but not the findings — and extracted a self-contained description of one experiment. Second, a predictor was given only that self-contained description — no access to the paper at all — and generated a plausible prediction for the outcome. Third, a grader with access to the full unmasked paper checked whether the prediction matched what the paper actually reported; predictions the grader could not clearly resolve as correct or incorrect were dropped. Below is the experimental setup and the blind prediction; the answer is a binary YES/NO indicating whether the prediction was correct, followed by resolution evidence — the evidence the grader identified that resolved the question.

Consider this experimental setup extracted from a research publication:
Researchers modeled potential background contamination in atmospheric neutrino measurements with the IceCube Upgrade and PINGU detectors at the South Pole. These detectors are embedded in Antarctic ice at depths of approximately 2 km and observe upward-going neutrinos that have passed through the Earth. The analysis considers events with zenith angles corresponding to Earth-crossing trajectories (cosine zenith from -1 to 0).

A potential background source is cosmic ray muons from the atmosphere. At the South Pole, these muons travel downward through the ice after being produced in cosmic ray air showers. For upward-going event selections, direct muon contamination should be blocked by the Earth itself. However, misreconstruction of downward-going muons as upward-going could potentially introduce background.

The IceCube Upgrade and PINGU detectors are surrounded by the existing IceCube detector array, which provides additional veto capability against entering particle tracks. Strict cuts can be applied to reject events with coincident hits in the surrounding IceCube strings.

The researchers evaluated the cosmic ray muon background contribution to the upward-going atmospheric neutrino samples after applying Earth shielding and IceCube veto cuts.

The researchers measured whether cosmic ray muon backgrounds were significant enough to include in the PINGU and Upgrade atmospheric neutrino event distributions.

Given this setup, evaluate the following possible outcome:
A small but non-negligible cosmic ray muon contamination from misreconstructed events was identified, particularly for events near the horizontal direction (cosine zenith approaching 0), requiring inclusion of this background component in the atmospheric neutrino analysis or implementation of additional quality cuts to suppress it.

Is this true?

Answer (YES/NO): NO